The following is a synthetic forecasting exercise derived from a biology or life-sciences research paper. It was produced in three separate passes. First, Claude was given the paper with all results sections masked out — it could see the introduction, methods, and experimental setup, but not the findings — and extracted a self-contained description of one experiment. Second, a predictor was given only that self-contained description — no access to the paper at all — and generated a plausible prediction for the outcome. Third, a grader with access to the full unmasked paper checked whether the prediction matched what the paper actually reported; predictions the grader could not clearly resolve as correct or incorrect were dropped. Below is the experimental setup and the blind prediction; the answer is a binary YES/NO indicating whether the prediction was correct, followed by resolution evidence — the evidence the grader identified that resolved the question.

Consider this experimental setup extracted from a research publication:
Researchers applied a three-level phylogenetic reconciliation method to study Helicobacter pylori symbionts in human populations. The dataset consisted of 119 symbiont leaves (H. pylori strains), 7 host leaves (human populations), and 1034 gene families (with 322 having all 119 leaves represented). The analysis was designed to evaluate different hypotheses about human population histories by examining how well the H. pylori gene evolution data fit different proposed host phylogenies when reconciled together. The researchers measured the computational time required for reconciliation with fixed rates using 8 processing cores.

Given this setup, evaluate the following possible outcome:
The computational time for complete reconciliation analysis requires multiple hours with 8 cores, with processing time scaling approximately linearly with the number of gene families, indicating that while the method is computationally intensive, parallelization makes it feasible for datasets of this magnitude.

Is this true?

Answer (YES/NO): NO